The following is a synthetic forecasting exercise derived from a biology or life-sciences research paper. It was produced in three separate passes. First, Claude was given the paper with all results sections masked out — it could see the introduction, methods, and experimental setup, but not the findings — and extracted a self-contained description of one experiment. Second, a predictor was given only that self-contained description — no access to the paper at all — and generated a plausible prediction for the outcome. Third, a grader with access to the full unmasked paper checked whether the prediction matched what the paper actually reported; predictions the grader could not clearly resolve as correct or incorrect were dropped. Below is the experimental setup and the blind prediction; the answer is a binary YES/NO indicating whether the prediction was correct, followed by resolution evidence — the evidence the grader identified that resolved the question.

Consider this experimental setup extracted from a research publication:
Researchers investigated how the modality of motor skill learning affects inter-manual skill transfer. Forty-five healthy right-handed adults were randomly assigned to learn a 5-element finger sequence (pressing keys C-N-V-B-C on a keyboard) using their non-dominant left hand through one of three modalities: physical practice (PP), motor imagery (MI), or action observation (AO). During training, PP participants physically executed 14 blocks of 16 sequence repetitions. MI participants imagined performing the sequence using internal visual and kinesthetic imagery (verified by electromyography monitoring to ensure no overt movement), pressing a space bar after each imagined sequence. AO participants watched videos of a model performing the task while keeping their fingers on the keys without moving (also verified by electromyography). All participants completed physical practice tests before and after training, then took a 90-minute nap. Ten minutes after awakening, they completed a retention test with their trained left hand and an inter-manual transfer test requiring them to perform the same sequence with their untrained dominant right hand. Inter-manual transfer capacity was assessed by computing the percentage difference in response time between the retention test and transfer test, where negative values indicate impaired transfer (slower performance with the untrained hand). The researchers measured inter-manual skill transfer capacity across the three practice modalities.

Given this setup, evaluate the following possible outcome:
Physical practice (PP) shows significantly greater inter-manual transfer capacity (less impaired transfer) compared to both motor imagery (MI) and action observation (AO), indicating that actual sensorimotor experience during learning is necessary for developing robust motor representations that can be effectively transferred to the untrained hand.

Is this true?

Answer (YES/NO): NO